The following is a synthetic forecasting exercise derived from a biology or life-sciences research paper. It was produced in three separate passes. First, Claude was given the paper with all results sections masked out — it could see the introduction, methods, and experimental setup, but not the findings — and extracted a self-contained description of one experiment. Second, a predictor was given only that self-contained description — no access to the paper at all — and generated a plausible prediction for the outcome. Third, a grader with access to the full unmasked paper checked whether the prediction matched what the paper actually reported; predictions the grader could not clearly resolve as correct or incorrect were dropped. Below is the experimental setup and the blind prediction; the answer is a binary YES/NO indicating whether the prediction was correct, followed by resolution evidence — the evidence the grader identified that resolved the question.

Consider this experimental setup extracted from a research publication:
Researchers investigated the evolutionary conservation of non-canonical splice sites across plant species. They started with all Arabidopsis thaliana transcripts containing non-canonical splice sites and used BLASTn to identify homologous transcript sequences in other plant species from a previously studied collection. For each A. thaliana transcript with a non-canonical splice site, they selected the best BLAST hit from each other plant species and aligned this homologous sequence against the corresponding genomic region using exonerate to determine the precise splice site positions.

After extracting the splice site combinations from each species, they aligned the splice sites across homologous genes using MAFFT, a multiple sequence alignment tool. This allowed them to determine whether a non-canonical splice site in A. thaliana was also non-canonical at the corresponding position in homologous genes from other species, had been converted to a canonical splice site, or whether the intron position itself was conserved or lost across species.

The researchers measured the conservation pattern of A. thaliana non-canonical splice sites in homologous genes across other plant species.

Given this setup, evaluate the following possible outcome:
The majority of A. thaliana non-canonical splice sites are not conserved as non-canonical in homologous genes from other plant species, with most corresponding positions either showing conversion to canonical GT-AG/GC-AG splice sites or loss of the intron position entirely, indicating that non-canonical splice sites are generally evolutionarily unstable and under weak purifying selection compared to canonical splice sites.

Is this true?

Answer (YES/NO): NO